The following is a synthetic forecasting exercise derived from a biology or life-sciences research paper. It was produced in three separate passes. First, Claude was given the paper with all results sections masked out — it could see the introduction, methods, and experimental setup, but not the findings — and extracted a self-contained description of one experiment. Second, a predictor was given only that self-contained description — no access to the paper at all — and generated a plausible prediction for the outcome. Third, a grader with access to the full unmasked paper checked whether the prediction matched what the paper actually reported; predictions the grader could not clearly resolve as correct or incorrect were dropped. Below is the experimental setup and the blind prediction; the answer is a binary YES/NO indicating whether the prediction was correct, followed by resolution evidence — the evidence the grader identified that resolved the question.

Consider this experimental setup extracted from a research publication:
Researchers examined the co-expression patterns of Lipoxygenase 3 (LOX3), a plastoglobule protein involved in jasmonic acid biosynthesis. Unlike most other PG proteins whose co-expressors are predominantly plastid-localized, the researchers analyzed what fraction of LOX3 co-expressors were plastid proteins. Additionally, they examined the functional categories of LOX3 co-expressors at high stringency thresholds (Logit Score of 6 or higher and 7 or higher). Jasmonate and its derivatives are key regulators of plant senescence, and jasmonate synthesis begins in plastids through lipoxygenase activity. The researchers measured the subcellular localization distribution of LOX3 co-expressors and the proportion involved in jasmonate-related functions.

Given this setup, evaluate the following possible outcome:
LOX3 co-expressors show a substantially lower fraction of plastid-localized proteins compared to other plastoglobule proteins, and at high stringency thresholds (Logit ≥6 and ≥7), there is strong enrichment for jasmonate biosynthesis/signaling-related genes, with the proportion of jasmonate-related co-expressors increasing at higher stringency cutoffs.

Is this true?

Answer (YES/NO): YES